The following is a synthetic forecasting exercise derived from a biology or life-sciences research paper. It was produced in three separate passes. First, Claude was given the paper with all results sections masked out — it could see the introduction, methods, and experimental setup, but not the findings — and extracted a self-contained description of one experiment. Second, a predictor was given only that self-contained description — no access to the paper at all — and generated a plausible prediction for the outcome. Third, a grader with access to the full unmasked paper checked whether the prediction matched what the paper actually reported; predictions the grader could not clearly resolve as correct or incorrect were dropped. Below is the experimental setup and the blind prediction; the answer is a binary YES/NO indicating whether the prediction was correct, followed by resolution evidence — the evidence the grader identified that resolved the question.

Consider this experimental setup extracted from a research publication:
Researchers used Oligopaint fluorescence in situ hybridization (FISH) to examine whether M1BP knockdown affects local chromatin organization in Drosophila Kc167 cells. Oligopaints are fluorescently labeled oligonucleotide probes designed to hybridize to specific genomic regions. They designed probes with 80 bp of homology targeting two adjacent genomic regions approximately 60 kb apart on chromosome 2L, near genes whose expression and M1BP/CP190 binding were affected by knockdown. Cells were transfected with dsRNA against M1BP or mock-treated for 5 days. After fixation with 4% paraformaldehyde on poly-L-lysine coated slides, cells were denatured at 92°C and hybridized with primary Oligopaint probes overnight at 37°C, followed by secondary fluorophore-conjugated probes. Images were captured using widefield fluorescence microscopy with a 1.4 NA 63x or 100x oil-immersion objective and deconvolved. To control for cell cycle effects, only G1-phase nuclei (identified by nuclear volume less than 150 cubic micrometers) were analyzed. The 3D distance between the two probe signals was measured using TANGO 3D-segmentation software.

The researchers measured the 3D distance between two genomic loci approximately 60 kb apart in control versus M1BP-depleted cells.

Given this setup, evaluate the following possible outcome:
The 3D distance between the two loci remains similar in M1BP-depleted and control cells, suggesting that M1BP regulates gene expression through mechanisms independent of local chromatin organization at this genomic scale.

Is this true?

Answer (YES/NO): NO